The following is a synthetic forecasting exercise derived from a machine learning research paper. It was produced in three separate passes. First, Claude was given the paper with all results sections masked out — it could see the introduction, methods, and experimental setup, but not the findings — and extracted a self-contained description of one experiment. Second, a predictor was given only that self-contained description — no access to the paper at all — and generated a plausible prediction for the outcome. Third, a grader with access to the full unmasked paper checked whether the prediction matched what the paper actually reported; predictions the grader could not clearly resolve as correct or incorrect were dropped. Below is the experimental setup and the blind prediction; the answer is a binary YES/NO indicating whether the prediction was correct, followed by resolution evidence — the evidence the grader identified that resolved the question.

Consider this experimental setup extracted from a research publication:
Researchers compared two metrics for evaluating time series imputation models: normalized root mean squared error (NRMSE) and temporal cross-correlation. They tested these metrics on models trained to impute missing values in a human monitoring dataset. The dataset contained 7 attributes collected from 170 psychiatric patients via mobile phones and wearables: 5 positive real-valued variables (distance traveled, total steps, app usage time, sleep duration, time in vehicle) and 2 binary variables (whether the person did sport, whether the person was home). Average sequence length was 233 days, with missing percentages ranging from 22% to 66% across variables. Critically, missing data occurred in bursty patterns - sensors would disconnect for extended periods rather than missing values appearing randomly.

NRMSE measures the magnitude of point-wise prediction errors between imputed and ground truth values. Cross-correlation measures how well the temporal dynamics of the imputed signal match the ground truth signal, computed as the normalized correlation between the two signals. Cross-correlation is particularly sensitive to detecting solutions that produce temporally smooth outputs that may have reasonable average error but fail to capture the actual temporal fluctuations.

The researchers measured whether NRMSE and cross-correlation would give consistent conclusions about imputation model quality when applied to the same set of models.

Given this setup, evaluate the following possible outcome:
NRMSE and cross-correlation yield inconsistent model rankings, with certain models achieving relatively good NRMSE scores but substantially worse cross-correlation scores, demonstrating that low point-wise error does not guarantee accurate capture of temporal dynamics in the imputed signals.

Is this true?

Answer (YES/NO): YES